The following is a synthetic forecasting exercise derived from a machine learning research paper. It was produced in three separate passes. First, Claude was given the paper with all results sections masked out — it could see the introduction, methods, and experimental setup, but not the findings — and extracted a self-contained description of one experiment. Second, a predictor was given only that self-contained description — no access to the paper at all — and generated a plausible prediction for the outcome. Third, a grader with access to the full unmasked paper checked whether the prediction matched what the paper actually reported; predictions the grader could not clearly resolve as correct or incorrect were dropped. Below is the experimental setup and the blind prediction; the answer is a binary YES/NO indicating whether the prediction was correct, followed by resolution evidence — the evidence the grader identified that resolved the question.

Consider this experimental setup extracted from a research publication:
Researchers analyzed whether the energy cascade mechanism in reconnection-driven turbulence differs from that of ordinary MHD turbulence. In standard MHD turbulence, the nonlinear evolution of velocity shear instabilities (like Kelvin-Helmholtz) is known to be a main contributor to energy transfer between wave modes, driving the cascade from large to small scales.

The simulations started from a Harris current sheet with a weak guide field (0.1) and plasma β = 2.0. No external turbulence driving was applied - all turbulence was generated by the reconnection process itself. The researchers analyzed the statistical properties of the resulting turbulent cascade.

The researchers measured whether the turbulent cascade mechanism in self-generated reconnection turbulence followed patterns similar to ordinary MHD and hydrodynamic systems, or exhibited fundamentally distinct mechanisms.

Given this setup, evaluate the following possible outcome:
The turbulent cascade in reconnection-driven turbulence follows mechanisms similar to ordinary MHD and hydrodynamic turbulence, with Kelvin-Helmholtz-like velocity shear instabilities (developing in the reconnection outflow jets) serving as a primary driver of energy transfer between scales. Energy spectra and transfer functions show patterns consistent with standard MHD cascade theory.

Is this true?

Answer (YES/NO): YES